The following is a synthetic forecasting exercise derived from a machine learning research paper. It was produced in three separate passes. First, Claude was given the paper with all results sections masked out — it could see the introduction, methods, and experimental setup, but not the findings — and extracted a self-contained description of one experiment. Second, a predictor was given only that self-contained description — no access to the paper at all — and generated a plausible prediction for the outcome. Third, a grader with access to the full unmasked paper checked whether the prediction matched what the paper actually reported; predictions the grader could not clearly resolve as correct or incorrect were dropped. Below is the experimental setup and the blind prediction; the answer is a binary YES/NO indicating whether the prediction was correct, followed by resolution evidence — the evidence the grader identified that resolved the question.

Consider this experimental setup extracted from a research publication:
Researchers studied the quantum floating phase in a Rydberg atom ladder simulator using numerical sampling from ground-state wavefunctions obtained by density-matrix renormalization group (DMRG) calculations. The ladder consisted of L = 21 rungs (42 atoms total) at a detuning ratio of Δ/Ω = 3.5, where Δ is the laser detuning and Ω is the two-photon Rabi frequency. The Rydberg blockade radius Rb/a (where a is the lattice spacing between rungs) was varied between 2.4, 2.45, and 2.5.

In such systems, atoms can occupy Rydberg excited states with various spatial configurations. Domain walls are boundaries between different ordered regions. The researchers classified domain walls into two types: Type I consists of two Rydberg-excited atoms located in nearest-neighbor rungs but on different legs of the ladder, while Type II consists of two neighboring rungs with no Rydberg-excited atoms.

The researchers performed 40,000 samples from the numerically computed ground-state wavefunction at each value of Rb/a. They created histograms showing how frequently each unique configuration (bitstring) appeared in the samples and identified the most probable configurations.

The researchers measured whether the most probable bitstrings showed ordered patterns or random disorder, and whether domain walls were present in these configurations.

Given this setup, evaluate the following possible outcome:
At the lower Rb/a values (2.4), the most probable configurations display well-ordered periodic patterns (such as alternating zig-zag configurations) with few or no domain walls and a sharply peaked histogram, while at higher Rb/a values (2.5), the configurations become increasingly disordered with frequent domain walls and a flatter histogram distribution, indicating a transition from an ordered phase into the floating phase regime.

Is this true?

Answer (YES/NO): NO